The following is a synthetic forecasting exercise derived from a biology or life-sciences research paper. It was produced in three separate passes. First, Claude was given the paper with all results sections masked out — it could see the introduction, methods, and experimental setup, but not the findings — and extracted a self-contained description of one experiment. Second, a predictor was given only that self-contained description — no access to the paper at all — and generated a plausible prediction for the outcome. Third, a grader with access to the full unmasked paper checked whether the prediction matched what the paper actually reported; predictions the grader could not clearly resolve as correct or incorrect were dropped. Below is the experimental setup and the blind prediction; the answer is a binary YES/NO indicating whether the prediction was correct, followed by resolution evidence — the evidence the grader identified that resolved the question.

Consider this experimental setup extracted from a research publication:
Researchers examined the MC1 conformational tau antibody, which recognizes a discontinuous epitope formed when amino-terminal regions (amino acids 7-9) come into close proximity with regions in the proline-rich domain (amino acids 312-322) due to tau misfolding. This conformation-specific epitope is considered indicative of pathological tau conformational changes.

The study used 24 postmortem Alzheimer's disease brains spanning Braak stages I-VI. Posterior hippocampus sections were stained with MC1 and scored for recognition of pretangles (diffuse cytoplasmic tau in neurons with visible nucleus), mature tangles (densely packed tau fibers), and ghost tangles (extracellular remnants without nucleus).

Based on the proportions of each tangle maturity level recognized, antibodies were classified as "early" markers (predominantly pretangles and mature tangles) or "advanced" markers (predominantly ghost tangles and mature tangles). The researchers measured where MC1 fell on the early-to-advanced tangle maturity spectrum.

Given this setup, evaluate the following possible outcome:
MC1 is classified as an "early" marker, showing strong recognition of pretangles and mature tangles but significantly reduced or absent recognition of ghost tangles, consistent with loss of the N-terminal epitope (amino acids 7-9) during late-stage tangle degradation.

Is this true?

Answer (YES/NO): YES